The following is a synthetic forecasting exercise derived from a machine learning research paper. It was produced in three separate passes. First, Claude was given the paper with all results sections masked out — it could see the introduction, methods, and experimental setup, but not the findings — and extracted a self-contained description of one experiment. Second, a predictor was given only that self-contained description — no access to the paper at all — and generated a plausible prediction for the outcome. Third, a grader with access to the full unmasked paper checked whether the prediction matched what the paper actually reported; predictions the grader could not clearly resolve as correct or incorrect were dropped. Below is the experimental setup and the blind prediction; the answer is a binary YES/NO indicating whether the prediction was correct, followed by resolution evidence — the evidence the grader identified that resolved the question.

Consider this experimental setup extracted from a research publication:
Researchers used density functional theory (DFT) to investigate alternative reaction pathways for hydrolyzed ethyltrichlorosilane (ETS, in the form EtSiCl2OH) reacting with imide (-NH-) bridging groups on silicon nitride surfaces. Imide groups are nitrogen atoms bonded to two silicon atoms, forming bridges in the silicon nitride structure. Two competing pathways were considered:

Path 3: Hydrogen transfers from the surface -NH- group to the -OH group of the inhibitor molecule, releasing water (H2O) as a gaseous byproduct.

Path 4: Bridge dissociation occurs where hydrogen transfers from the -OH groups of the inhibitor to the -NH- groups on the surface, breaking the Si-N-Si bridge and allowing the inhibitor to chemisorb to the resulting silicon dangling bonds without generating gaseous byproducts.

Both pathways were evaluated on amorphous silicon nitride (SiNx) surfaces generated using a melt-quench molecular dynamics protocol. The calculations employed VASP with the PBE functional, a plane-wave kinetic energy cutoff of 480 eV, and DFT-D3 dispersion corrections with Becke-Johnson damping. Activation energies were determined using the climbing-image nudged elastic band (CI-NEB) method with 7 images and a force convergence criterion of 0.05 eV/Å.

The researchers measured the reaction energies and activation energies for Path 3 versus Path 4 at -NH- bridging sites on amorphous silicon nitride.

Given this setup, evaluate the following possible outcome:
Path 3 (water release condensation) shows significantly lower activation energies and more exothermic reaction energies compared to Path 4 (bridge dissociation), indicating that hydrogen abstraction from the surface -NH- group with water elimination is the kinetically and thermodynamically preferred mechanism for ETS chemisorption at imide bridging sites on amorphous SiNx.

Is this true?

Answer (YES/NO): NO